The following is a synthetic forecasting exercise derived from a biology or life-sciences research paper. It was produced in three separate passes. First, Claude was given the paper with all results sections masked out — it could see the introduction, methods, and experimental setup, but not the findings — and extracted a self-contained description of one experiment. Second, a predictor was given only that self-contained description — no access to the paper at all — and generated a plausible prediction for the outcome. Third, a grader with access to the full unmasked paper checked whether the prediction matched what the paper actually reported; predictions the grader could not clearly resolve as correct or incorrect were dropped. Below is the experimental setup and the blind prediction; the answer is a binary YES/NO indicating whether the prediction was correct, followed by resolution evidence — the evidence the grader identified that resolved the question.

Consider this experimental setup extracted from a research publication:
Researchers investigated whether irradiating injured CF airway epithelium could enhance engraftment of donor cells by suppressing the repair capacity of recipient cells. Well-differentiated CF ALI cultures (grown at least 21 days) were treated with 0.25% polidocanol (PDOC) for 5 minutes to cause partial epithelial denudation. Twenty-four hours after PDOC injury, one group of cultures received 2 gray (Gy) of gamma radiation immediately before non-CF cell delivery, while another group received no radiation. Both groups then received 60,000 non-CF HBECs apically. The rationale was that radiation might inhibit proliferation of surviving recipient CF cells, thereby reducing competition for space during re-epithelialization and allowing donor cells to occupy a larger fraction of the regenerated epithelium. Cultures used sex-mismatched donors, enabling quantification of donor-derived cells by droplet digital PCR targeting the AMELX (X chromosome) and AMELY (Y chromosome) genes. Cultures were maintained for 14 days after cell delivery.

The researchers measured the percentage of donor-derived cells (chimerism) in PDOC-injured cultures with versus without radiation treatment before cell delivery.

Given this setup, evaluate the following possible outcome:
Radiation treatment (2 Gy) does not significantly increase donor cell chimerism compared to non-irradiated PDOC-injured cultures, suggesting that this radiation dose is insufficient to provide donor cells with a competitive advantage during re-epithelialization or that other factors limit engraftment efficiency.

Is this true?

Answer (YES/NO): NO